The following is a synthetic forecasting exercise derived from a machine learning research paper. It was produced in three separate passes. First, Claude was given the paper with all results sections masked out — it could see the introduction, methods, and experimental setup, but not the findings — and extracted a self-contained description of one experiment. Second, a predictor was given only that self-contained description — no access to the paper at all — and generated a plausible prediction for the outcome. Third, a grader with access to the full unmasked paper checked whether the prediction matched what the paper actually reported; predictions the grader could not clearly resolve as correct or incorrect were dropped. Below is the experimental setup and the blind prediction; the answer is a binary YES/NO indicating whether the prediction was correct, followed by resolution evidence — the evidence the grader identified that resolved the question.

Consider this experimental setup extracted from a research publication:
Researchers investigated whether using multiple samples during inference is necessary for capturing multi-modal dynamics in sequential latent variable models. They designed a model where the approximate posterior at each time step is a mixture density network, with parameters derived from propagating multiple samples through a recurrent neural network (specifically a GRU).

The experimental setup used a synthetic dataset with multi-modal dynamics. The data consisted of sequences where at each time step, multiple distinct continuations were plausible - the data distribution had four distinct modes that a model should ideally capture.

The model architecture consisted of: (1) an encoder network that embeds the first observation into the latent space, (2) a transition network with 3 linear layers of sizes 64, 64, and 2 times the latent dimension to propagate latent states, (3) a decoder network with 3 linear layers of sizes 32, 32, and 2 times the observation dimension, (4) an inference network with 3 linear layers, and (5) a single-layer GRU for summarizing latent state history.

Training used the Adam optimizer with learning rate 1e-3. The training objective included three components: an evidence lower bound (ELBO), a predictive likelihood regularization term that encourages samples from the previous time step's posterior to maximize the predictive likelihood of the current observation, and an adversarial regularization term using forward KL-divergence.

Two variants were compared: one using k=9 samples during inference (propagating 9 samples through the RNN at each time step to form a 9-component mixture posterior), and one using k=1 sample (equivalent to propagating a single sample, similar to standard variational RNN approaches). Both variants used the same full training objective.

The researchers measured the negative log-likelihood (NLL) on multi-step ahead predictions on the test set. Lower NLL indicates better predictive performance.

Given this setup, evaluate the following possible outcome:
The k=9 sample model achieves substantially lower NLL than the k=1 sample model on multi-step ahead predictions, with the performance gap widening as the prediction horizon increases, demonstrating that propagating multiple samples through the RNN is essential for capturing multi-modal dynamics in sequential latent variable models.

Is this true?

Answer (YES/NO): NO